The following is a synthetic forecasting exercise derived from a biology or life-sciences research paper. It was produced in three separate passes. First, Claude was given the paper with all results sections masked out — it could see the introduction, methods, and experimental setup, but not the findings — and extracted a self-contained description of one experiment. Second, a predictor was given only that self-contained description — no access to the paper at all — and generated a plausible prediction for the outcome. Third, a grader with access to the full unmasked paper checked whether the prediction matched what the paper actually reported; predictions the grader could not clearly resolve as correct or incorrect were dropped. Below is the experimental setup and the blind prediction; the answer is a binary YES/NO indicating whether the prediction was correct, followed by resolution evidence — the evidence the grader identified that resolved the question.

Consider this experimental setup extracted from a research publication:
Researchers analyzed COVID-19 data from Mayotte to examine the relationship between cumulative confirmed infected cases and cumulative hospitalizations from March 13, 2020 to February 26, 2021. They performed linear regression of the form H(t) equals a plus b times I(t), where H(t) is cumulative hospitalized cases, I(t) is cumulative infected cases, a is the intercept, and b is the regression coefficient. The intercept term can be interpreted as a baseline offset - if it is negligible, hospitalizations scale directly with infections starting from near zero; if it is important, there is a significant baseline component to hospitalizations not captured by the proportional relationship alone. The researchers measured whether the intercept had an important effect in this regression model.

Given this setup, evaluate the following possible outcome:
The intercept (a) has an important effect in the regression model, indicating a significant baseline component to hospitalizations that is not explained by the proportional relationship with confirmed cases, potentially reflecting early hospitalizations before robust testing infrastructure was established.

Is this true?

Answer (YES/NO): YES